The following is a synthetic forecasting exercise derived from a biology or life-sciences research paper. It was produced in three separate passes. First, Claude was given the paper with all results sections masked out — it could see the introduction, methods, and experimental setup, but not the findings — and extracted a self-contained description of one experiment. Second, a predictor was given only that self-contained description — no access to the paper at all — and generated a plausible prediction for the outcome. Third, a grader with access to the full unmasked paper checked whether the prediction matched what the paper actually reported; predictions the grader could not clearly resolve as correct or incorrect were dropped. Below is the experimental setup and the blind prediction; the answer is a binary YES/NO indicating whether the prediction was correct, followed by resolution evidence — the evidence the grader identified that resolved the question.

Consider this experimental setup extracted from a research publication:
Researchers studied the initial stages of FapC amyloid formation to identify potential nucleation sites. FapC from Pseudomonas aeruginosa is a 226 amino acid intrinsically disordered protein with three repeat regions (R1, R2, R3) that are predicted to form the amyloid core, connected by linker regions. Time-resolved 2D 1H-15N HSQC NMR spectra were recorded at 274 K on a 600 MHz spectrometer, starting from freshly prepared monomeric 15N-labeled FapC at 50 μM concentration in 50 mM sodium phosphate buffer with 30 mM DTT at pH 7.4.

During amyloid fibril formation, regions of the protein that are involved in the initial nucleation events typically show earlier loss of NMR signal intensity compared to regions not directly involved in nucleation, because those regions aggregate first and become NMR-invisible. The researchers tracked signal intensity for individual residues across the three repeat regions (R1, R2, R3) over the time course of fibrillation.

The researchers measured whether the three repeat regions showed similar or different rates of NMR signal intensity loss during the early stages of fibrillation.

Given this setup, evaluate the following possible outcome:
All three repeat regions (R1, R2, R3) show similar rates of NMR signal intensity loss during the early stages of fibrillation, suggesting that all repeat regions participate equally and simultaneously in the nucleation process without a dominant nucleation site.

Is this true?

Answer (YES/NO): YES